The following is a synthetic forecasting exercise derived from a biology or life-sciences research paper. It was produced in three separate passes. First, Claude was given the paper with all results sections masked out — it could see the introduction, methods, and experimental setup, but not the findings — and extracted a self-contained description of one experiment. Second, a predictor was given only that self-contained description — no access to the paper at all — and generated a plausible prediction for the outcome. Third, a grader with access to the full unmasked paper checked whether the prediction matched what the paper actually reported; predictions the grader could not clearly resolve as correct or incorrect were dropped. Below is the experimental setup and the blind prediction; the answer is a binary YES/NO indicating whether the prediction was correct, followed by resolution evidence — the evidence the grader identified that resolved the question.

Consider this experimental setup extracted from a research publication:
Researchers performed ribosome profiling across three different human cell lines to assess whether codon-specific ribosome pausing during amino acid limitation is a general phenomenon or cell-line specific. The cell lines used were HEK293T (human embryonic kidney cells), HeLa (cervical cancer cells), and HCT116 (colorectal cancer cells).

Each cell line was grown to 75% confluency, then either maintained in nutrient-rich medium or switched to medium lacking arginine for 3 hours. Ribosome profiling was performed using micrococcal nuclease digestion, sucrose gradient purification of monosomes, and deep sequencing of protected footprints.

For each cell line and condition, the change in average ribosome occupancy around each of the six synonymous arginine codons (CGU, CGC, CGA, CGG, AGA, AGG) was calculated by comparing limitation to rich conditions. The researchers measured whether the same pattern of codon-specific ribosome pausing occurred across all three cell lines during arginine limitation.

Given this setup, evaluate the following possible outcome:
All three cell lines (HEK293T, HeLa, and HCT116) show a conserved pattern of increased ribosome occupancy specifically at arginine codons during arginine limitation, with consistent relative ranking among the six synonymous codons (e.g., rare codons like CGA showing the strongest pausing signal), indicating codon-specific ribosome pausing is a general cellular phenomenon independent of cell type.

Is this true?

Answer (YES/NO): NO